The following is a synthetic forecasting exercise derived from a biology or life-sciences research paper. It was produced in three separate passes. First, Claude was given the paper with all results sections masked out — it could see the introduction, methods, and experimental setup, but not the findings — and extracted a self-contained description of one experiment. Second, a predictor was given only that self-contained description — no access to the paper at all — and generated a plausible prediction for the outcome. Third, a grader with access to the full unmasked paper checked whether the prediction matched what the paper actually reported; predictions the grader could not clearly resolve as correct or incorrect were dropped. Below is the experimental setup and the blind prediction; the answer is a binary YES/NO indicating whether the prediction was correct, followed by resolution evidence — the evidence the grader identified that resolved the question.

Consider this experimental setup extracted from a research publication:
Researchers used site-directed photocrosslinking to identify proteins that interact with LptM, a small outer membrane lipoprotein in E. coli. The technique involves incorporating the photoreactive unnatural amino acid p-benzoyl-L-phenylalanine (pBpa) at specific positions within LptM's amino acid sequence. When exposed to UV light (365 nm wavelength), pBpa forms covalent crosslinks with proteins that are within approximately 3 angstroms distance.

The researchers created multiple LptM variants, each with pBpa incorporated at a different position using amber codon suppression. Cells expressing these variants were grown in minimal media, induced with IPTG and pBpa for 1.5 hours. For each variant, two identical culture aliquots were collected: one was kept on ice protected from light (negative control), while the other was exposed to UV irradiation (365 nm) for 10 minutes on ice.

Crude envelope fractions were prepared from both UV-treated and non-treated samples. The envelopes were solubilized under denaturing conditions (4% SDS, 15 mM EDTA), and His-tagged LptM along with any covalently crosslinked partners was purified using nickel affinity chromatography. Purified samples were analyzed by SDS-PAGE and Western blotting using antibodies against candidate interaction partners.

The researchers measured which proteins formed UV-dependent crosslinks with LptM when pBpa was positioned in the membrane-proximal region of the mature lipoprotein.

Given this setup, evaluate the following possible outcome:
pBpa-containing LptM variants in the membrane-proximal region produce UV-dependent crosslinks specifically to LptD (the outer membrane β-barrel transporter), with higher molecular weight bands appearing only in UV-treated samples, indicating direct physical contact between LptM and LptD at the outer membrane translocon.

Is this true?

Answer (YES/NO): YES